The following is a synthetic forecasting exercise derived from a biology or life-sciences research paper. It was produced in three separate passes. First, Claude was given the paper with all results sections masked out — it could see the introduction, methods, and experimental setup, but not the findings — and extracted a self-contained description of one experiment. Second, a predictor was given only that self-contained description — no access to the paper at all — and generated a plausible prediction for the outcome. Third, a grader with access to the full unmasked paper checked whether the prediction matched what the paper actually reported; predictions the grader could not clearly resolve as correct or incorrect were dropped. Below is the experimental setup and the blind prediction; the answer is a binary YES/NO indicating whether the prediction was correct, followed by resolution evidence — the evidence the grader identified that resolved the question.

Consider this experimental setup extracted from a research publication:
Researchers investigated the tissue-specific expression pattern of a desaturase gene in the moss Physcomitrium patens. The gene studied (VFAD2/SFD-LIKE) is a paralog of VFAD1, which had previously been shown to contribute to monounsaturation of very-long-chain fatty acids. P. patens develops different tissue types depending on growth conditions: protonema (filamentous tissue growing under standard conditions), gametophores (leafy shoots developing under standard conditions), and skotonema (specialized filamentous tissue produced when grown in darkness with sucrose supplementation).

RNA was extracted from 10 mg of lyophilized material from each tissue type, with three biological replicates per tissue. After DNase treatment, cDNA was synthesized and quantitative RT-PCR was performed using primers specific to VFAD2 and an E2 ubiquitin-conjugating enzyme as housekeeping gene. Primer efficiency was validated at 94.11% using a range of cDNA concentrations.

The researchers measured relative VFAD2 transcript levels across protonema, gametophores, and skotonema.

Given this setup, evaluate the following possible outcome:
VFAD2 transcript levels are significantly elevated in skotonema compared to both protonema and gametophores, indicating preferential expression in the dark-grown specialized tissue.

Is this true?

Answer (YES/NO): YES